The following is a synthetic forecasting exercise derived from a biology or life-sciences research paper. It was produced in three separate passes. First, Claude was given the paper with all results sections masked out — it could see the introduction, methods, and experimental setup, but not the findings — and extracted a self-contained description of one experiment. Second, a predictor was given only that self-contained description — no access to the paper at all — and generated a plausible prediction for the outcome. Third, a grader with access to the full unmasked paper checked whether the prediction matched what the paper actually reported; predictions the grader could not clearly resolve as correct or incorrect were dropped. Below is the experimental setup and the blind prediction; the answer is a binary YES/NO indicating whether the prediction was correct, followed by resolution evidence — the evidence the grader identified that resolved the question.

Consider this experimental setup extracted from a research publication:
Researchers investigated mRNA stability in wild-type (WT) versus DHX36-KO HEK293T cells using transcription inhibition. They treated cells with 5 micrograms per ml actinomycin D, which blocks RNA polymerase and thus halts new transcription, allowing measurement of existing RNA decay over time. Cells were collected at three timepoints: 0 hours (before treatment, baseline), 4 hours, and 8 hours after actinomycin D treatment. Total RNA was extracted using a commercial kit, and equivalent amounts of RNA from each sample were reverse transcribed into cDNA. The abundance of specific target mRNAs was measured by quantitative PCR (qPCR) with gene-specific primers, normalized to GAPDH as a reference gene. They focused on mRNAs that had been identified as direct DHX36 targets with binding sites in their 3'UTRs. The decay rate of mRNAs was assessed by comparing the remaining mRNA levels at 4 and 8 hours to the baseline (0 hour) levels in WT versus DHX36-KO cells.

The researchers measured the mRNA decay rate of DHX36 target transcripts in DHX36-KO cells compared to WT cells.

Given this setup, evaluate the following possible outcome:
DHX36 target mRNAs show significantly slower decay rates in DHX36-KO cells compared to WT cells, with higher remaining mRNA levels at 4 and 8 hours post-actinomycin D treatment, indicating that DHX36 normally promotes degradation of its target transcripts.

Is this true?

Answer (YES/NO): YES